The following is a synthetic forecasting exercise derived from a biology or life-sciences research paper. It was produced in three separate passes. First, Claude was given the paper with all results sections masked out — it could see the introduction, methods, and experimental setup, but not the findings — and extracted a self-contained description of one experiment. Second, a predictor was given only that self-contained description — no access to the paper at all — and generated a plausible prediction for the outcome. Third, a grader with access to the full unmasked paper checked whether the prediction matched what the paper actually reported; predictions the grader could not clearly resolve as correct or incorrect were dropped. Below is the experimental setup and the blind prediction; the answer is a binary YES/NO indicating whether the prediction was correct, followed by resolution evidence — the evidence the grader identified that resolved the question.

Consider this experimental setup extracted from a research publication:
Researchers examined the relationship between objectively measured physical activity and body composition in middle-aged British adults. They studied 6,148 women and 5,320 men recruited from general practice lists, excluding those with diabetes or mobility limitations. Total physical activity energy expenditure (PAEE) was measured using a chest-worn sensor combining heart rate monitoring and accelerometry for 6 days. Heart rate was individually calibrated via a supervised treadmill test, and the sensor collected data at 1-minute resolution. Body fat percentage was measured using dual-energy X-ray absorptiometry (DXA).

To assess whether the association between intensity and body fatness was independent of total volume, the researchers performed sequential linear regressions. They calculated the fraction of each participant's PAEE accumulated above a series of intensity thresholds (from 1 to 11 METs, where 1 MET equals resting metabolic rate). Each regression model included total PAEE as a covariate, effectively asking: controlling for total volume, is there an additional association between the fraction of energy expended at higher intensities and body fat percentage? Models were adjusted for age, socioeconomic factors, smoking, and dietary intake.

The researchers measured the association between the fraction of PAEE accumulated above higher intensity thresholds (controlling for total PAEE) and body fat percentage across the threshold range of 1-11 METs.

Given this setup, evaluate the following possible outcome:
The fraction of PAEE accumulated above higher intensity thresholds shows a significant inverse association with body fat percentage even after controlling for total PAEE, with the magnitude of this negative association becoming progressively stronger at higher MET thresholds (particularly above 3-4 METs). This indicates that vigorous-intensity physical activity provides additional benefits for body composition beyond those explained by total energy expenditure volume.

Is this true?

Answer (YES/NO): YES